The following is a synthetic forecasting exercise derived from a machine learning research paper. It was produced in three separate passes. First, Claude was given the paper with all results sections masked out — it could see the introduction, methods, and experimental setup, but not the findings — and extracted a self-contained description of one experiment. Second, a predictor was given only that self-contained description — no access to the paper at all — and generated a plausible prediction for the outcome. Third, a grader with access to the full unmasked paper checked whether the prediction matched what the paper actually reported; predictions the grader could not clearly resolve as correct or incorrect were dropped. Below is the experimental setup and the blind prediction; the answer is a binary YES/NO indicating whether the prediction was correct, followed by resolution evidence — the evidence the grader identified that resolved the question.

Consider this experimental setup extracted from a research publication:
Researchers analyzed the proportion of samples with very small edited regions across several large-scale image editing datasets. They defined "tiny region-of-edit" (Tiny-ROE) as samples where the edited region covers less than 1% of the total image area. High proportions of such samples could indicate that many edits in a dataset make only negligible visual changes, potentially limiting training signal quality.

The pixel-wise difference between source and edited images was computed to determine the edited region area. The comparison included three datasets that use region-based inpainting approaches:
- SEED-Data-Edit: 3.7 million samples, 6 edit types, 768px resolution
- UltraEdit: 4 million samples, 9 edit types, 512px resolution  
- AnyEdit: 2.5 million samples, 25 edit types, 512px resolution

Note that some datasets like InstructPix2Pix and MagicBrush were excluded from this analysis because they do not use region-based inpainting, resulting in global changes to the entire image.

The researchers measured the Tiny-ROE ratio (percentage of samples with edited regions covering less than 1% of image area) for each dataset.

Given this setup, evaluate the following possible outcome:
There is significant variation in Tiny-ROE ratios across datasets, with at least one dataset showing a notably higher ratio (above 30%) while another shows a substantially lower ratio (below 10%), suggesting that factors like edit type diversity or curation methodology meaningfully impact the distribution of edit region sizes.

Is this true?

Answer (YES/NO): NO